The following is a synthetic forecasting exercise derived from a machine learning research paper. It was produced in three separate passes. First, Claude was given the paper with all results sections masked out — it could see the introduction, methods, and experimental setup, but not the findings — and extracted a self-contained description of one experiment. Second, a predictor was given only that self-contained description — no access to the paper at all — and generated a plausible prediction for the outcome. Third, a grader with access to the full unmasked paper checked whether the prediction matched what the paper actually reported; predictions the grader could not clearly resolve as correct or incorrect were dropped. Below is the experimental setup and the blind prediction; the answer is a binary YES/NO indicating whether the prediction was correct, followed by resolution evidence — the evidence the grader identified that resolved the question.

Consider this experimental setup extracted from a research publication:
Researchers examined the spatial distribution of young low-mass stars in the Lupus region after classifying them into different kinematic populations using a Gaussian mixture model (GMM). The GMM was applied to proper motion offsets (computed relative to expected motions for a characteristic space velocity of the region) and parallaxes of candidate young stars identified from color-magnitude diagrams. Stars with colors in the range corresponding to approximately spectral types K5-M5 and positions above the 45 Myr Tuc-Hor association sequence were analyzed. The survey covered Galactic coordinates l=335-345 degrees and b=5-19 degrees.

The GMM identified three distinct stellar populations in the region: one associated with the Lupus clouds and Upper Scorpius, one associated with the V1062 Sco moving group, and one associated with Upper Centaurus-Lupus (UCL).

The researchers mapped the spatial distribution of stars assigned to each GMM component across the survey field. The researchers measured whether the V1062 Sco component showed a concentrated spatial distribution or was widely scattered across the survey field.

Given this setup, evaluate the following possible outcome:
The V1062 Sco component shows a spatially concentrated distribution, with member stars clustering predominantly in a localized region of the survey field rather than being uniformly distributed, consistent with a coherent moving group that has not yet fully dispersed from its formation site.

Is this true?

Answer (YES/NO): YES